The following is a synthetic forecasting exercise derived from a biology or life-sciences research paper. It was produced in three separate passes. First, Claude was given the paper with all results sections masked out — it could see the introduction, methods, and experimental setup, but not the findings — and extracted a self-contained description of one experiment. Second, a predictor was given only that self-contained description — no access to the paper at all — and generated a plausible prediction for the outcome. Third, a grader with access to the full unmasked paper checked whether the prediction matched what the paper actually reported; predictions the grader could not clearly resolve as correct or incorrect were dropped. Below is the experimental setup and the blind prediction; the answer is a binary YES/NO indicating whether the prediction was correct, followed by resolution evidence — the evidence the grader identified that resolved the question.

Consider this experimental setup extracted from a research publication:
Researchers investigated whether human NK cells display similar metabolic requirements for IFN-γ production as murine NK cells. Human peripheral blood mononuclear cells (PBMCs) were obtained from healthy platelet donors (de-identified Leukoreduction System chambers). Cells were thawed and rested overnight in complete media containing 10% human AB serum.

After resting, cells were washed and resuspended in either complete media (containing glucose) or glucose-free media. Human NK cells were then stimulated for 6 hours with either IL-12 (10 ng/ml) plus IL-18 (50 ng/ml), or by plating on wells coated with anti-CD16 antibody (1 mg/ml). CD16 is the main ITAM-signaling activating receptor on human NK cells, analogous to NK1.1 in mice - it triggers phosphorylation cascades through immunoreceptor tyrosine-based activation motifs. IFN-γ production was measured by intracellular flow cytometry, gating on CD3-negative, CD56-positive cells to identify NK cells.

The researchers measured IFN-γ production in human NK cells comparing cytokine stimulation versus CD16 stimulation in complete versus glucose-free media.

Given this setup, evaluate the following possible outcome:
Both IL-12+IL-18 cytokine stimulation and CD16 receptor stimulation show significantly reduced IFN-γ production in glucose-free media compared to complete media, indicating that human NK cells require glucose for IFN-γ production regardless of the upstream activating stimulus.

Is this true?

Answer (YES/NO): NO